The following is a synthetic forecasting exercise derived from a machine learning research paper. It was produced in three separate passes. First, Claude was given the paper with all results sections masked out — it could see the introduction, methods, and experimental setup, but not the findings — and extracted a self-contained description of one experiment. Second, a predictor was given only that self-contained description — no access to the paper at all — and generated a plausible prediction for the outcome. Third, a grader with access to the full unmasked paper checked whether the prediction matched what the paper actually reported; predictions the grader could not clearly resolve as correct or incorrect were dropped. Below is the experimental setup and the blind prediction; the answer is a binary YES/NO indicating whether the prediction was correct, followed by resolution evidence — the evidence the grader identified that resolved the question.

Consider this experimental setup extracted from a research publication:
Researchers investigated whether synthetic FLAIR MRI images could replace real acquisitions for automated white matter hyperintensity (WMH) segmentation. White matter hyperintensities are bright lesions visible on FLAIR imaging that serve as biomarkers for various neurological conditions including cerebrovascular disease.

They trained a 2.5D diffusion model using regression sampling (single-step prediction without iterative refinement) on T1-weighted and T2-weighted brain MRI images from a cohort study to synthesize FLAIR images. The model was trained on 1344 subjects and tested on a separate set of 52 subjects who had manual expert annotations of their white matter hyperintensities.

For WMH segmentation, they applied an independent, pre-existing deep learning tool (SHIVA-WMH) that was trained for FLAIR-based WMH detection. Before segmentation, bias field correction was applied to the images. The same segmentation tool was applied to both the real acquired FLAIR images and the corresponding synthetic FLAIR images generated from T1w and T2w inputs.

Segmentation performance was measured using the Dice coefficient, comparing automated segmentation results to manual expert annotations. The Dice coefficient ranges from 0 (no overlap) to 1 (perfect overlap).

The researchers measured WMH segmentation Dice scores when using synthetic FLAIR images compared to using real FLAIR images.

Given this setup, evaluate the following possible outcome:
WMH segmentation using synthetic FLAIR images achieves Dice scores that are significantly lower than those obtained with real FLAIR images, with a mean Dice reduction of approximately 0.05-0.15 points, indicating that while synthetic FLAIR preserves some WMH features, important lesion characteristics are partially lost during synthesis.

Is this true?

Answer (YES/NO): NO